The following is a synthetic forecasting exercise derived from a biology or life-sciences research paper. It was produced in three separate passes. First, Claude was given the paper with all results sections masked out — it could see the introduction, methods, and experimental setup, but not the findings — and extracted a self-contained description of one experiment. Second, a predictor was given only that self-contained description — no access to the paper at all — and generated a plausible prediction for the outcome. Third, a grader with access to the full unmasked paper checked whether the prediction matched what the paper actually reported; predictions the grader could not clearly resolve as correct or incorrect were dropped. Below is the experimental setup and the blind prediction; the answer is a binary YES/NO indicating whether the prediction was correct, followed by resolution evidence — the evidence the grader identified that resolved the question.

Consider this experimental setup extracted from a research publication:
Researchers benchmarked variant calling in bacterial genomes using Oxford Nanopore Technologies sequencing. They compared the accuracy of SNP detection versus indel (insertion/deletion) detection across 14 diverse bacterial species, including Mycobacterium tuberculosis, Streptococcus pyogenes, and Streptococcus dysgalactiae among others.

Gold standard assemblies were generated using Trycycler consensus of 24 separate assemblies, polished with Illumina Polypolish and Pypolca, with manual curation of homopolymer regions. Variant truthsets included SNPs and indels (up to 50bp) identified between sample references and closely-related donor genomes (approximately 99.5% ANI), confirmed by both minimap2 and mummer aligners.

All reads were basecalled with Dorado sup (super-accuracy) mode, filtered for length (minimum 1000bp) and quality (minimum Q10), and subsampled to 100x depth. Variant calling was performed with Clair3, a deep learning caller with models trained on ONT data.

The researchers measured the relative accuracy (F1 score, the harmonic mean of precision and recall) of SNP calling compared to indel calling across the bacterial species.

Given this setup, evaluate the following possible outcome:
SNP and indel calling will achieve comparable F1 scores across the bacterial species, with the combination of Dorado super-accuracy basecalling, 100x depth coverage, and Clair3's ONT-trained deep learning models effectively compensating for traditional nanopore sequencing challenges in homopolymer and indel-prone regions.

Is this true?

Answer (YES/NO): NO